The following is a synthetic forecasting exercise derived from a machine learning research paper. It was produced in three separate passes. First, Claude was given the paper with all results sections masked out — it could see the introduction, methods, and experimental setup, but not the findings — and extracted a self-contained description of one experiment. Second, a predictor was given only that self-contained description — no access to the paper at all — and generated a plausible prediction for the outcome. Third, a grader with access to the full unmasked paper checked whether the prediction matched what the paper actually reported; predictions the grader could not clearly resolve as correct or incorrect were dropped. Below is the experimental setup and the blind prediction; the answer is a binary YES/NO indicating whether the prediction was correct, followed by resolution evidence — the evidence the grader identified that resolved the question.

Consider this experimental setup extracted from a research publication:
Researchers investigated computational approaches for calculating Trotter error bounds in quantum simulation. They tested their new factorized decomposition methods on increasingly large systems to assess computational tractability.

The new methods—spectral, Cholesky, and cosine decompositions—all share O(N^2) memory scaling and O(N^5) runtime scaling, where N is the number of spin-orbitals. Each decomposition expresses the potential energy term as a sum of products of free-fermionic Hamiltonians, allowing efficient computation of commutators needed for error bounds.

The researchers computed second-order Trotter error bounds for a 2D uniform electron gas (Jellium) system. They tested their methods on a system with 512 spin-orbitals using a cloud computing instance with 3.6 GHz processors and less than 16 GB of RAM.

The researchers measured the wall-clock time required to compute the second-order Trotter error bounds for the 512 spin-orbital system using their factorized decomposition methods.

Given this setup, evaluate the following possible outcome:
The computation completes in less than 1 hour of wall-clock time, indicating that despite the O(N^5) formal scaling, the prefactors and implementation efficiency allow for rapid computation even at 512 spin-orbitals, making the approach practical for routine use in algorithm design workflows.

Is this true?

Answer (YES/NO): NO